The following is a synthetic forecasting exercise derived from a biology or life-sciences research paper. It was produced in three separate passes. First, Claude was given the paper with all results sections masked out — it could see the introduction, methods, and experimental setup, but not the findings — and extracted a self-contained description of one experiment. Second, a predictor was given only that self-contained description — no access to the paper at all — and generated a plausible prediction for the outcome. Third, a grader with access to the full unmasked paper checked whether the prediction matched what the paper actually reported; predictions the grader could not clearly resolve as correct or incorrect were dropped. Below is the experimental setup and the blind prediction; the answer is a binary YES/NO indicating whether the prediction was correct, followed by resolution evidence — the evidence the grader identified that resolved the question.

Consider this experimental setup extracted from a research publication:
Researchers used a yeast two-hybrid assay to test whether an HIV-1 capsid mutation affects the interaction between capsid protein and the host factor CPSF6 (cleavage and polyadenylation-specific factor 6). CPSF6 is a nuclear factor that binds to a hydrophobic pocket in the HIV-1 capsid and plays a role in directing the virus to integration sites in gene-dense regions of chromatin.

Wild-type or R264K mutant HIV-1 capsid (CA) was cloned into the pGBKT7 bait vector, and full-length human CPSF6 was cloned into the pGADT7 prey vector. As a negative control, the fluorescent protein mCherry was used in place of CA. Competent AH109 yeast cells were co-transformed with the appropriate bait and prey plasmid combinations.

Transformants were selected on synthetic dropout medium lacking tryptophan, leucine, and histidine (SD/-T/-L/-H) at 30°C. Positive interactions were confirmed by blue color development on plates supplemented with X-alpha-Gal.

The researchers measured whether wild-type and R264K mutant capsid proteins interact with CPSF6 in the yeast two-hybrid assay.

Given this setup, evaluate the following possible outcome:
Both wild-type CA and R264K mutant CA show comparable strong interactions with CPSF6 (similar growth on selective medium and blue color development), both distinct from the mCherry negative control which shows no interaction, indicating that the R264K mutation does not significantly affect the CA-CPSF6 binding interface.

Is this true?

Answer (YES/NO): YES